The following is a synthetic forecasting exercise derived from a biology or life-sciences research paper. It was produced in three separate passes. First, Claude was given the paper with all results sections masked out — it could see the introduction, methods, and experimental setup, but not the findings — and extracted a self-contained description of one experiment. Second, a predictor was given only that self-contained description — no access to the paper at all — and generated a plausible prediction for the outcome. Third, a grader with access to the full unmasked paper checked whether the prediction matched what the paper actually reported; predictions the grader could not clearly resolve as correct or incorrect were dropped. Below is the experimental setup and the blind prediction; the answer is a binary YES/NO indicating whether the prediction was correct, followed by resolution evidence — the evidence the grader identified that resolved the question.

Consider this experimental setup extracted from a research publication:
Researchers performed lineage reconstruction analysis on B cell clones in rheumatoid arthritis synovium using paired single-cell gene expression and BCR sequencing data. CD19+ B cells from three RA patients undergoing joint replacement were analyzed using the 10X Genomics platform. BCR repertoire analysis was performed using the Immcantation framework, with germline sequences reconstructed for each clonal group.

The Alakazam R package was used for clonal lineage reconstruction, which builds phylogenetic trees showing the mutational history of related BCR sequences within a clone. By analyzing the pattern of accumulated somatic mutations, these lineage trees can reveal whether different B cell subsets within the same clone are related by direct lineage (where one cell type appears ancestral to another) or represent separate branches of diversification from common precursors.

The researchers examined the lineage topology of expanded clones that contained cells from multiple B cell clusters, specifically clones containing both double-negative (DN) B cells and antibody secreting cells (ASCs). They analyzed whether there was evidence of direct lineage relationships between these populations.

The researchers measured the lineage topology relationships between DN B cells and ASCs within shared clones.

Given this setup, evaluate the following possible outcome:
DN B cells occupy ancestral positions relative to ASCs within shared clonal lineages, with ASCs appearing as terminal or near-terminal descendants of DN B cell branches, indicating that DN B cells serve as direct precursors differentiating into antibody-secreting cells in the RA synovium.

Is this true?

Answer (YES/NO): YES